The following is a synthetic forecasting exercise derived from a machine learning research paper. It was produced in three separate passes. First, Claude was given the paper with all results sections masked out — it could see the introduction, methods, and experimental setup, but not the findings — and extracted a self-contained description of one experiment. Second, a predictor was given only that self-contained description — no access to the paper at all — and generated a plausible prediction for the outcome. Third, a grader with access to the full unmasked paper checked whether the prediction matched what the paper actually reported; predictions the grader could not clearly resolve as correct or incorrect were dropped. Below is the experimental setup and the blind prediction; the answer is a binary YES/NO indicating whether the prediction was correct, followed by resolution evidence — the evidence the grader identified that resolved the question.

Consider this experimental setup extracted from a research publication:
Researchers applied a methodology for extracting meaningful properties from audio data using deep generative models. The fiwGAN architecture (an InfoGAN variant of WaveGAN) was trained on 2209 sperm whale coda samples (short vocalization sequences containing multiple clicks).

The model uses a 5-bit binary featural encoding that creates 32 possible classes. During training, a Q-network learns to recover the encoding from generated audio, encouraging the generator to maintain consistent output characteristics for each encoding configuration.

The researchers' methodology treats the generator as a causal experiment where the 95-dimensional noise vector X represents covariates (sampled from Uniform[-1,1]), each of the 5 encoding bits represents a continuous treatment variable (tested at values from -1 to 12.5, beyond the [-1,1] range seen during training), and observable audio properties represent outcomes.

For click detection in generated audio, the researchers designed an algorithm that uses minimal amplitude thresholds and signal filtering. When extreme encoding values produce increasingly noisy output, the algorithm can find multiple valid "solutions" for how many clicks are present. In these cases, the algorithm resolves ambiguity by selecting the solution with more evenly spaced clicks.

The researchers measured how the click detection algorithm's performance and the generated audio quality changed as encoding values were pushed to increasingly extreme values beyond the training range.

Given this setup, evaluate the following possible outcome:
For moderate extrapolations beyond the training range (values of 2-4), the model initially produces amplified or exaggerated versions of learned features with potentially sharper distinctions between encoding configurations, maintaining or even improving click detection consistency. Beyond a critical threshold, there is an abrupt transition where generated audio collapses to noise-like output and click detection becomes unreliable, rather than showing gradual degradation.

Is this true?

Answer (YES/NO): NO